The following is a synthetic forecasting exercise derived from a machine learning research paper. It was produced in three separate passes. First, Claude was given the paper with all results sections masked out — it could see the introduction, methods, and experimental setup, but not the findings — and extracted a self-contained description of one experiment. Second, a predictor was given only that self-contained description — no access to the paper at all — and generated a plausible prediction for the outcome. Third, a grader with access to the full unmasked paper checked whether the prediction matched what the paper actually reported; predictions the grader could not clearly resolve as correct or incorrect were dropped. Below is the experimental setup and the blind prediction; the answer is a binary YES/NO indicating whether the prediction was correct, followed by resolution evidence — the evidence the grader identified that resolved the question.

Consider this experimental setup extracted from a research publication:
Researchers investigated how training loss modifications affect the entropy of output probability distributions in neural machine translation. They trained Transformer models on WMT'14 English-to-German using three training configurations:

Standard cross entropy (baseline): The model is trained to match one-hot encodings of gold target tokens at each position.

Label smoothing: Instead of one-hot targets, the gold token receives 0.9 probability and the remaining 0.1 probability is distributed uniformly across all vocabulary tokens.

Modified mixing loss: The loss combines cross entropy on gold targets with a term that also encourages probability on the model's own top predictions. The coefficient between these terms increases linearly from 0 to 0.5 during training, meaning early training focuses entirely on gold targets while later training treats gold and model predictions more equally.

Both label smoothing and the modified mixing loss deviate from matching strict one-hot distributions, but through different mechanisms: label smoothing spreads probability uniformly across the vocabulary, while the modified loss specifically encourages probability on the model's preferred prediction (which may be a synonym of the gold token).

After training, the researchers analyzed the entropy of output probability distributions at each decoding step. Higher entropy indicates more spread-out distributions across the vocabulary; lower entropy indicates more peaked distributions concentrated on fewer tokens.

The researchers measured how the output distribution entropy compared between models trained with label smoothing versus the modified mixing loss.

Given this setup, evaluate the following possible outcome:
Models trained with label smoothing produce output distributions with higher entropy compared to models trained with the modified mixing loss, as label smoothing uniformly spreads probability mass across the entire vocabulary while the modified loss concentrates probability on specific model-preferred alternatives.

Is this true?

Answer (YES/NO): YES